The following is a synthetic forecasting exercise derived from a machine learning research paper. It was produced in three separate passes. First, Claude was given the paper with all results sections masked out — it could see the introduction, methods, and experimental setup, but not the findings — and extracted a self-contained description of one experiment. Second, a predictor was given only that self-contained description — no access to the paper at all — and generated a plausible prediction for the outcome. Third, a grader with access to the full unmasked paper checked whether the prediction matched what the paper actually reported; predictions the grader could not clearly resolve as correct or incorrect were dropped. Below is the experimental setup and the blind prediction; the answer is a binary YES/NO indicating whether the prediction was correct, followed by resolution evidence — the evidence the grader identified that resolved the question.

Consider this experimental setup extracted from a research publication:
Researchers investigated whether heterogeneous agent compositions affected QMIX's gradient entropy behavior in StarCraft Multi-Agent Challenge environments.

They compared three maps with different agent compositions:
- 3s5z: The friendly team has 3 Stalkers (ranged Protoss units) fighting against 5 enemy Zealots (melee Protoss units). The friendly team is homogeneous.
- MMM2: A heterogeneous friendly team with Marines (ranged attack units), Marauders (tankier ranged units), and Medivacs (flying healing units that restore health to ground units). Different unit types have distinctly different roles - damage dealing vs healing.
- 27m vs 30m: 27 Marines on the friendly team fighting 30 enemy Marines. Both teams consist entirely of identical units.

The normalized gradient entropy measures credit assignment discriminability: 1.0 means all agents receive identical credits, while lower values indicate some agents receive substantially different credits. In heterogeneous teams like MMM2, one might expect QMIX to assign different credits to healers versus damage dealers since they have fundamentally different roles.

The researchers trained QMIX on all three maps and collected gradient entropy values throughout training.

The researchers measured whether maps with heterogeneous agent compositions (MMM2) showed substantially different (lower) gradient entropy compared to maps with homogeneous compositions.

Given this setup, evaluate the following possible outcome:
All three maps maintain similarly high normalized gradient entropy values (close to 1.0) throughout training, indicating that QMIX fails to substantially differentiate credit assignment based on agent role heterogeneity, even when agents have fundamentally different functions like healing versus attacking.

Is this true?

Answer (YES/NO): YES